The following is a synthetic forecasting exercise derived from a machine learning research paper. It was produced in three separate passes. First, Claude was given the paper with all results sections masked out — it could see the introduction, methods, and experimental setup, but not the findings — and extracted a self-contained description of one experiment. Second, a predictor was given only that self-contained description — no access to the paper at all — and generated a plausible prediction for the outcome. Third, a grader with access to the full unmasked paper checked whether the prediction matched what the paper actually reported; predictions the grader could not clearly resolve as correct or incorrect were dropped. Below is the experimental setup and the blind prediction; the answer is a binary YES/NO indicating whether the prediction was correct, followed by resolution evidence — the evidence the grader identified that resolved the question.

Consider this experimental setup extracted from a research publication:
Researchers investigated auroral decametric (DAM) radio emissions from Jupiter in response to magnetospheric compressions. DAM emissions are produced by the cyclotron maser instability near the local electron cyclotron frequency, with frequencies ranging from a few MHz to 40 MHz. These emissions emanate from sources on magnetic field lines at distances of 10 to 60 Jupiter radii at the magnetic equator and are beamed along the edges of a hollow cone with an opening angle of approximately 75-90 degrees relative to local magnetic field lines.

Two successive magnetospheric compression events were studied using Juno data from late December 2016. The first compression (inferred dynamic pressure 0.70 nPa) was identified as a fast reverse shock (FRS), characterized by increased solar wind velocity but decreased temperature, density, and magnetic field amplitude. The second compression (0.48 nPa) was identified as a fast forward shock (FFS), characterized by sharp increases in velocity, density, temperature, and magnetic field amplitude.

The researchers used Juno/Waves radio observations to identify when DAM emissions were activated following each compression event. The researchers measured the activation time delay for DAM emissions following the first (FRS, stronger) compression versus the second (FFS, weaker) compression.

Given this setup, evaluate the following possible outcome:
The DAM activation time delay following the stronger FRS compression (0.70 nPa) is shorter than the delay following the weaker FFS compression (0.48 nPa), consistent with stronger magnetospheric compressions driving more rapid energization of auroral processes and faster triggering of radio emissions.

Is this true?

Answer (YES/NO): NO